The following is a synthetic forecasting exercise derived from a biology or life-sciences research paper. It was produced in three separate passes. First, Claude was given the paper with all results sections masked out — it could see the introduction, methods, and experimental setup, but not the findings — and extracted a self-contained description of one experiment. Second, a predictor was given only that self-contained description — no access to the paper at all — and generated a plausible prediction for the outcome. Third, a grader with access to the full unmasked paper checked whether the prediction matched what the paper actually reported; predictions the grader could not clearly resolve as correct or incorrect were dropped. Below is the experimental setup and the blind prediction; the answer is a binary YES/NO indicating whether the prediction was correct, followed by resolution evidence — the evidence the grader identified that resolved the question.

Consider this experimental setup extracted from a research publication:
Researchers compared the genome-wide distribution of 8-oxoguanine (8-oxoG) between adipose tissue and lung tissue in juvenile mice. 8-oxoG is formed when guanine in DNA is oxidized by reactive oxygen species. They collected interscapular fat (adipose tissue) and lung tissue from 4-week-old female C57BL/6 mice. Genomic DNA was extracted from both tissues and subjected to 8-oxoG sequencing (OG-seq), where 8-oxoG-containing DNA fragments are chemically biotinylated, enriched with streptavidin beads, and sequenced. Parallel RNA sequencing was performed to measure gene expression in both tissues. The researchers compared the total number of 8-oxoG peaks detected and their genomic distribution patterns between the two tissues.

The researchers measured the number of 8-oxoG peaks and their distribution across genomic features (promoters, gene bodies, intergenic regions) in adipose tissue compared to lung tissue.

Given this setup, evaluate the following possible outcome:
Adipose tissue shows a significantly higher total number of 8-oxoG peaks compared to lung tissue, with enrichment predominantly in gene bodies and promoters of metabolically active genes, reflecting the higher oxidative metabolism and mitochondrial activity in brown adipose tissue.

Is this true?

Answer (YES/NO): NO